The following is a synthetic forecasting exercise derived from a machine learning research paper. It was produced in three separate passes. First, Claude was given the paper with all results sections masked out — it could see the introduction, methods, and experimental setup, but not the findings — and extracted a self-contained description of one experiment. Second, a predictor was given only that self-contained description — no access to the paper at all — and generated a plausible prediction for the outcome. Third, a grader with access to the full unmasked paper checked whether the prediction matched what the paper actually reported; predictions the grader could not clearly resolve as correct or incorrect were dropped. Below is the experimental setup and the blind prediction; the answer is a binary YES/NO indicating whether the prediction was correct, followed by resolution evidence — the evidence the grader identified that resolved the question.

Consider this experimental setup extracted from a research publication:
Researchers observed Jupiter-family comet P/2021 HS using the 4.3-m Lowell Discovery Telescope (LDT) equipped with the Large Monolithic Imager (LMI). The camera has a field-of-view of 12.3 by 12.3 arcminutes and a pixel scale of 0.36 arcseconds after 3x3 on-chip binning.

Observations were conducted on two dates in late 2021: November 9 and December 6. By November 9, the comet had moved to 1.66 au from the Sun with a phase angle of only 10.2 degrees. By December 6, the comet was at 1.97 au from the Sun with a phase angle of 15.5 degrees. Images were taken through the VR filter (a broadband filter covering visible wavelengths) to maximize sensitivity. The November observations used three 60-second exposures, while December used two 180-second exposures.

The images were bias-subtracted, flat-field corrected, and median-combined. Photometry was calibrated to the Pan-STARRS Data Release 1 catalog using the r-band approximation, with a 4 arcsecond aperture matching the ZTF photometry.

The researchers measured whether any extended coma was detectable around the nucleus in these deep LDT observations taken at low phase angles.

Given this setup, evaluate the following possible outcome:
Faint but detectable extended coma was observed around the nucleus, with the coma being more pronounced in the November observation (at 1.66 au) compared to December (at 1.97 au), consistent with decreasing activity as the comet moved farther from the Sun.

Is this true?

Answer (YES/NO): NO